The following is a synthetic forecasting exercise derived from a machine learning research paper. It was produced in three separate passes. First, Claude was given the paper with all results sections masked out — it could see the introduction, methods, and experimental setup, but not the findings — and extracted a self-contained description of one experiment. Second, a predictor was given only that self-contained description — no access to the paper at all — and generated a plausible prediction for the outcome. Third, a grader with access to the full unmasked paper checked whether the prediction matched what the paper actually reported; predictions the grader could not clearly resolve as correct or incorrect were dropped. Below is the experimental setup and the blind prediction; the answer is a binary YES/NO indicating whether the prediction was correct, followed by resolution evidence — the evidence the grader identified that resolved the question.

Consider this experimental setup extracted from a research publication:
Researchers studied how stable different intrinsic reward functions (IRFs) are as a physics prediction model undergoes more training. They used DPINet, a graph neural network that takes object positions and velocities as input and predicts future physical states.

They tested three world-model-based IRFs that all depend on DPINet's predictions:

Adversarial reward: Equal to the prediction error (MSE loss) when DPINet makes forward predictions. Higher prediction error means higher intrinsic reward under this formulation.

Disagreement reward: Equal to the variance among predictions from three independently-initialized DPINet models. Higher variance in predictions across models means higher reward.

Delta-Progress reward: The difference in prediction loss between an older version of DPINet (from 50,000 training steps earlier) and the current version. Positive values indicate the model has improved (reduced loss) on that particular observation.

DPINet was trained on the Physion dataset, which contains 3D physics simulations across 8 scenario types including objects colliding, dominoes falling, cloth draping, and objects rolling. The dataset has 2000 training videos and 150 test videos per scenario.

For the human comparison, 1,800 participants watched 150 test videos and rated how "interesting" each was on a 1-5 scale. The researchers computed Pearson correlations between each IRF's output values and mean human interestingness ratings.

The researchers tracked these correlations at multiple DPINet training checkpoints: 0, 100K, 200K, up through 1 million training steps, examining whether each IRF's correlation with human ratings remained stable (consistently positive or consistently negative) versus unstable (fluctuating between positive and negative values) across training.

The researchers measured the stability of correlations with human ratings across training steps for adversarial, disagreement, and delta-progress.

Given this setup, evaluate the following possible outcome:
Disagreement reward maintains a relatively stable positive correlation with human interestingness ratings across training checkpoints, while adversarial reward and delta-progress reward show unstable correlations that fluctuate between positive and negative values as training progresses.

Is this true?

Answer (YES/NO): NO